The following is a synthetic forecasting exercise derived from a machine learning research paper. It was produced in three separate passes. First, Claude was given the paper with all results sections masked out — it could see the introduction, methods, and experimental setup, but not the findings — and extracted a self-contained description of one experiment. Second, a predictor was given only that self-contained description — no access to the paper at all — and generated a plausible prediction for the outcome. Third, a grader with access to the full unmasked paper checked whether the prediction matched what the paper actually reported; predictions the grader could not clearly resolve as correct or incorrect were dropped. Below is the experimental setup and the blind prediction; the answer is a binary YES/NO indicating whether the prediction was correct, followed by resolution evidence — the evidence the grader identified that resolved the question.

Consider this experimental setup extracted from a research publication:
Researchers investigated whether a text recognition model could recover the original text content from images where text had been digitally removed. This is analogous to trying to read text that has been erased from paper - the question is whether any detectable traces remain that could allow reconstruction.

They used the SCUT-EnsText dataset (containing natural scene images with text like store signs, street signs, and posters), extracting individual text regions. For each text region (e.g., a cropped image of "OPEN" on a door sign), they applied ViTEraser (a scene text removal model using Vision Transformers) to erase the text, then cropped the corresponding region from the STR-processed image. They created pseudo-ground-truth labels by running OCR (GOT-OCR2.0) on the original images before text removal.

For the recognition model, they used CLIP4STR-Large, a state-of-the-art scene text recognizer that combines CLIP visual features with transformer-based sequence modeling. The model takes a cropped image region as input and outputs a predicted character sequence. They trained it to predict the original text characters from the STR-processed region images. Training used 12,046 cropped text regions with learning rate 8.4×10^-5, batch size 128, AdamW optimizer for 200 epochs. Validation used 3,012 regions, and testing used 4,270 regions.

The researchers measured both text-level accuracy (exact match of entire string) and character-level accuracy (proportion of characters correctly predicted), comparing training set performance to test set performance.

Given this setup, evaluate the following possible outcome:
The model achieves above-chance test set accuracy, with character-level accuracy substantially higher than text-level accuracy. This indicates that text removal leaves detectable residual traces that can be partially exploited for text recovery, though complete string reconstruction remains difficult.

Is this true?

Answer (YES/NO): NO